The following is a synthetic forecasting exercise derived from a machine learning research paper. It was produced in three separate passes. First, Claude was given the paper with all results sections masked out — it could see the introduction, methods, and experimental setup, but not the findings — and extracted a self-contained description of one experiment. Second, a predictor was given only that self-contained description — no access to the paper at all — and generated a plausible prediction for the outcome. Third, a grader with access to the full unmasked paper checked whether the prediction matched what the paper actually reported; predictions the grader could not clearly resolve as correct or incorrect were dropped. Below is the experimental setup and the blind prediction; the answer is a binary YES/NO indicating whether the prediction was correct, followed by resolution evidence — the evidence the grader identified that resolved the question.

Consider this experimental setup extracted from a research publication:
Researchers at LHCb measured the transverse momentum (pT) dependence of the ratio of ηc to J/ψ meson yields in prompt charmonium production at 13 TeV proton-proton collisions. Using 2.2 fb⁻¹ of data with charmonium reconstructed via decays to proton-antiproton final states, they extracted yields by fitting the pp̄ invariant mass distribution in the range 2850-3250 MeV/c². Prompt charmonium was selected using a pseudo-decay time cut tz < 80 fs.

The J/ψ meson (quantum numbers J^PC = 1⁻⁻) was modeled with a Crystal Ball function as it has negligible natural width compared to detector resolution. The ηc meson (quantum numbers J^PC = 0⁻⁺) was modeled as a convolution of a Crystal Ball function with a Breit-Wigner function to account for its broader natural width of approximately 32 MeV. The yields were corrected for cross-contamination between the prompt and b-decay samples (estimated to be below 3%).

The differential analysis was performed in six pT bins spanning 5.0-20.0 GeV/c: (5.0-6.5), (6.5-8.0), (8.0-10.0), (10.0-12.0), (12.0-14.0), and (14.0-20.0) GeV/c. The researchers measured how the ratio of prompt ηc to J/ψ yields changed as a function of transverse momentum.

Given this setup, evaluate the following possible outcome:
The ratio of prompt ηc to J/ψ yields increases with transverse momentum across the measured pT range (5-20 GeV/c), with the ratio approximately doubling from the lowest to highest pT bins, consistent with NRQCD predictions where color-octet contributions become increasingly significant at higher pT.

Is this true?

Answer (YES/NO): NO